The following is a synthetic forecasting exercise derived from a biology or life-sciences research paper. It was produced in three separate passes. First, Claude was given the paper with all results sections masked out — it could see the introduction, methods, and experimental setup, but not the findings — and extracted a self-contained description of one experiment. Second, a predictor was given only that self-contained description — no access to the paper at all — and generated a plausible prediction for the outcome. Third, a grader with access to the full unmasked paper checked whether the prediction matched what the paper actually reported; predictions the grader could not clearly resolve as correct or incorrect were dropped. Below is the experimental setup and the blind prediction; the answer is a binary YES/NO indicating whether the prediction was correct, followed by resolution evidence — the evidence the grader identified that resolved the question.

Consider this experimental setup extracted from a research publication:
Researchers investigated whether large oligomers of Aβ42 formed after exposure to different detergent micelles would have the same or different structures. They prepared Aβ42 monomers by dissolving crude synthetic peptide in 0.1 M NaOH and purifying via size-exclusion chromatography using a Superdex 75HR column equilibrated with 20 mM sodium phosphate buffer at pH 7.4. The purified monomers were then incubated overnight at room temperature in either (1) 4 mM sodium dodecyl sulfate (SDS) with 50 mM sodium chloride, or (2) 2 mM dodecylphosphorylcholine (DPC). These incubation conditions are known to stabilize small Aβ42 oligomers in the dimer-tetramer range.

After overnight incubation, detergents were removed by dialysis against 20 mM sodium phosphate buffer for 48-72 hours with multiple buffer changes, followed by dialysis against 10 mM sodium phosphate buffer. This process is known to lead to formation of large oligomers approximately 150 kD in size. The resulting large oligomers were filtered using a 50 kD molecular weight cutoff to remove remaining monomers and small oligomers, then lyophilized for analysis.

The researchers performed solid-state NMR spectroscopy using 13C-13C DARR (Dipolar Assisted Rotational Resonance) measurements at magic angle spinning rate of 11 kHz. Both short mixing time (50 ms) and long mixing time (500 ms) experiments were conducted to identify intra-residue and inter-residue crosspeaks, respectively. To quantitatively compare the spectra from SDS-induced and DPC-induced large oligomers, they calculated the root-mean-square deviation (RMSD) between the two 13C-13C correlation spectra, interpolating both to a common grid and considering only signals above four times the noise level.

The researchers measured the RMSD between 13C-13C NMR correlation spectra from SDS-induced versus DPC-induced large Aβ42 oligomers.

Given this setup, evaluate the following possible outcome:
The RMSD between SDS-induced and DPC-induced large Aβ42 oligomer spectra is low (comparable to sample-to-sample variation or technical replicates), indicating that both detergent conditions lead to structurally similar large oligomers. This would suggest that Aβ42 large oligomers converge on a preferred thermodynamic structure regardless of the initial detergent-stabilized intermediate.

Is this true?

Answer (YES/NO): YES